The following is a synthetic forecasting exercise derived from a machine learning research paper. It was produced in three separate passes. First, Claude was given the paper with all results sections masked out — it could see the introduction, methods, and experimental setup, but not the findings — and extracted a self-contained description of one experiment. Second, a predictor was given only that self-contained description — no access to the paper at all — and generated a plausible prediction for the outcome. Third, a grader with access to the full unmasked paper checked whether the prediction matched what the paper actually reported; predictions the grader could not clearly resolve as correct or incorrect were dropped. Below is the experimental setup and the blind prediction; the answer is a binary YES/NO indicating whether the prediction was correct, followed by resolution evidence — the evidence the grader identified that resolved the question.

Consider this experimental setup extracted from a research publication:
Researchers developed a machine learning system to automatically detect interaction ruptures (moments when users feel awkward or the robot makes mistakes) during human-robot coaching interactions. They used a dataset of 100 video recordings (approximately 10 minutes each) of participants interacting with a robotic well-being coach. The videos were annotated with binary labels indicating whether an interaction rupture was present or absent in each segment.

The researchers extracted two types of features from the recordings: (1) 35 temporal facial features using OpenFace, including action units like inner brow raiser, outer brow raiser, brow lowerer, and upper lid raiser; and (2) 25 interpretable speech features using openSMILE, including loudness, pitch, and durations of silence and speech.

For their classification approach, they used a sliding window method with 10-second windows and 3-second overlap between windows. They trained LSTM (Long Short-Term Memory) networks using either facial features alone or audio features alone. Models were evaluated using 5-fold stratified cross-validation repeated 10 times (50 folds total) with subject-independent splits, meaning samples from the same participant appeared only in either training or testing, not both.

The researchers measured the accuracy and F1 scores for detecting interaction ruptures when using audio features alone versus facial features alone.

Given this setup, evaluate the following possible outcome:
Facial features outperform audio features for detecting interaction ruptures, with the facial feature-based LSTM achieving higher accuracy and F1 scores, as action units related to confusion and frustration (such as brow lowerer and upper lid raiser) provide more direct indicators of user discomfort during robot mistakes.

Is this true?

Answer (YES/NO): NO